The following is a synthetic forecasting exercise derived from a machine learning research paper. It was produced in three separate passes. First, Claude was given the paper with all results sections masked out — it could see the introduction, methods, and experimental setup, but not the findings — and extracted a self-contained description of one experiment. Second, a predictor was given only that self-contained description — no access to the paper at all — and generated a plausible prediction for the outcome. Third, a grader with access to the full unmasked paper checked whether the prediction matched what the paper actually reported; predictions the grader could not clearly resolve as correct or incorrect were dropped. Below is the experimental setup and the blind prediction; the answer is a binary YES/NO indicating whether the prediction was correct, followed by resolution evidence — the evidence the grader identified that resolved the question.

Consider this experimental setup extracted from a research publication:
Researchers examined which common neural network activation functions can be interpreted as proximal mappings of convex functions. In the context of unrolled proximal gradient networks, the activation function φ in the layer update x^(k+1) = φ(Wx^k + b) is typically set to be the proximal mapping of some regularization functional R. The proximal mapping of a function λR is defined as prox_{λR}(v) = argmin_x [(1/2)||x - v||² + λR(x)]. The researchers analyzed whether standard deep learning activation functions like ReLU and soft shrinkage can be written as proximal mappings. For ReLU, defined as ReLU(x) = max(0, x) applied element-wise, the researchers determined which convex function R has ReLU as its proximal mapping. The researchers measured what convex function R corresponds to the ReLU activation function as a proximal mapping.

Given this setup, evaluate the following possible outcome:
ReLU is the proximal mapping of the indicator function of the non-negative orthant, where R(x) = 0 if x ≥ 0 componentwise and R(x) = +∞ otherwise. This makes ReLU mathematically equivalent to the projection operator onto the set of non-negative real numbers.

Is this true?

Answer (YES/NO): YES